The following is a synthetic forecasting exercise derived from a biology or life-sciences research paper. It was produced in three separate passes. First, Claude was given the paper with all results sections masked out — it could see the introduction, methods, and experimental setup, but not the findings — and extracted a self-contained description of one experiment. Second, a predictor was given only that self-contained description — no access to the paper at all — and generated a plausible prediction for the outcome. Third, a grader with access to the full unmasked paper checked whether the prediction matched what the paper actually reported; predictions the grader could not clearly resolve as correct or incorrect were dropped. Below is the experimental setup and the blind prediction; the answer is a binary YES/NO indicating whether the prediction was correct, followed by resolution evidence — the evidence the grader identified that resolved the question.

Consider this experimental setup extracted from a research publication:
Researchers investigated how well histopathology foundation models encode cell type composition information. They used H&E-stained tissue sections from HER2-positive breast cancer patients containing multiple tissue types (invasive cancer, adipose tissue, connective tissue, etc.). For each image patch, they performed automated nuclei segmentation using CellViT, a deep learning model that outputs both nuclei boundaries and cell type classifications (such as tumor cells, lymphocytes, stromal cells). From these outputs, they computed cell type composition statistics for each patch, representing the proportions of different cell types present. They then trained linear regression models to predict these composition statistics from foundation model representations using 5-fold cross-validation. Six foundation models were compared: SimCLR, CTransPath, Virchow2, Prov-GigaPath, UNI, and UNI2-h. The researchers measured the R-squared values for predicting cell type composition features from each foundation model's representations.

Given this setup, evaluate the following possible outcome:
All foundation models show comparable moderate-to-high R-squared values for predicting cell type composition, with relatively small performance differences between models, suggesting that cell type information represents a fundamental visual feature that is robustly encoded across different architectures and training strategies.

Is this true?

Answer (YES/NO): NO